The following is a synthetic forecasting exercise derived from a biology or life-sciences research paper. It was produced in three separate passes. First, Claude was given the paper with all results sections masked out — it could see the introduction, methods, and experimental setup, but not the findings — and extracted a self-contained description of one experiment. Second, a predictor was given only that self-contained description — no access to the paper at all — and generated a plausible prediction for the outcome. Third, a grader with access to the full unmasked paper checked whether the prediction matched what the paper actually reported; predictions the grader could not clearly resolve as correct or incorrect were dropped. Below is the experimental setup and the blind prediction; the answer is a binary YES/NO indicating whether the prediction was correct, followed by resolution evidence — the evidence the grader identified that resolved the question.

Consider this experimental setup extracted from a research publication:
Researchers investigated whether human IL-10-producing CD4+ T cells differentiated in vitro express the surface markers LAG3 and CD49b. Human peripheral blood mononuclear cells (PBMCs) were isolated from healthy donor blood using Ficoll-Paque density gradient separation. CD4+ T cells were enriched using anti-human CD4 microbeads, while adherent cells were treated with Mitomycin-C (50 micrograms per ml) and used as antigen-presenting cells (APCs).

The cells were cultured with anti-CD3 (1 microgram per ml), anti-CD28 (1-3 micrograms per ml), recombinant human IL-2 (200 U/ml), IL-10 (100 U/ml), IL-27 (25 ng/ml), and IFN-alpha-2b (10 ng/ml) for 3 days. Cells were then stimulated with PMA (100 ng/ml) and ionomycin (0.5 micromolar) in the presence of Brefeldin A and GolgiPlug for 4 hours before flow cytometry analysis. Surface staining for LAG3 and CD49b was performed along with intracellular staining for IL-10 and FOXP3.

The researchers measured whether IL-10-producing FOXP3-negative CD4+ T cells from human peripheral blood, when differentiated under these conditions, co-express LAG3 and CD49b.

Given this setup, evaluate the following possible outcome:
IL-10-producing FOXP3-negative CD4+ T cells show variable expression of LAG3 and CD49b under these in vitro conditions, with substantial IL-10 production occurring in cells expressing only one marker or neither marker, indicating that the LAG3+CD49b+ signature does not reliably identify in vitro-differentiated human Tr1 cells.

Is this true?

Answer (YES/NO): NO